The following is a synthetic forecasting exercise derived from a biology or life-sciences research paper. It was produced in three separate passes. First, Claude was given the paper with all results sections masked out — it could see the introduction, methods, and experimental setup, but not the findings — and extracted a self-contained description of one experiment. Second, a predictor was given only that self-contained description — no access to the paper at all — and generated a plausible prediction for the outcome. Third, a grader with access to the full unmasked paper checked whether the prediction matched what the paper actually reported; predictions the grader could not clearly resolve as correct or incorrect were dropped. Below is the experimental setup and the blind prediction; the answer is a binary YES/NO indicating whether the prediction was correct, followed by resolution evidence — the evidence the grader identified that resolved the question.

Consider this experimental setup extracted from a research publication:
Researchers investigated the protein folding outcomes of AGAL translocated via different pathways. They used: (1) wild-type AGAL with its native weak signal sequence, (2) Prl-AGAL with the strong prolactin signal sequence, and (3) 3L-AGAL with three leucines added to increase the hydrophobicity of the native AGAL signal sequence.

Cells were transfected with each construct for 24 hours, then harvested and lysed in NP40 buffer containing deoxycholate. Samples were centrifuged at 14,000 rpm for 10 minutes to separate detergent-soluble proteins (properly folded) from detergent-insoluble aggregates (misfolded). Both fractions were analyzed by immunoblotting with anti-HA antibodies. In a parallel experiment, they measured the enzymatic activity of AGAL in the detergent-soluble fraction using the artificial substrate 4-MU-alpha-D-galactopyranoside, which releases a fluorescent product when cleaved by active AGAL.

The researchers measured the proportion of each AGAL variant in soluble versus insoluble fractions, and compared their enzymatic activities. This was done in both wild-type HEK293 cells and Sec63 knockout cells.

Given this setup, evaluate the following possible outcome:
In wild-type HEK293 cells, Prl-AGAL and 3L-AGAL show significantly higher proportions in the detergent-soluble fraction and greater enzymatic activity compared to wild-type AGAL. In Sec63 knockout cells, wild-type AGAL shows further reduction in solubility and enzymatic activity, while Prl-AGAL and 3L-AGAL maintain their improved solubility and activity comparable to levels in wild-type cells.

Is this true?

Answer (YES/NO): NO